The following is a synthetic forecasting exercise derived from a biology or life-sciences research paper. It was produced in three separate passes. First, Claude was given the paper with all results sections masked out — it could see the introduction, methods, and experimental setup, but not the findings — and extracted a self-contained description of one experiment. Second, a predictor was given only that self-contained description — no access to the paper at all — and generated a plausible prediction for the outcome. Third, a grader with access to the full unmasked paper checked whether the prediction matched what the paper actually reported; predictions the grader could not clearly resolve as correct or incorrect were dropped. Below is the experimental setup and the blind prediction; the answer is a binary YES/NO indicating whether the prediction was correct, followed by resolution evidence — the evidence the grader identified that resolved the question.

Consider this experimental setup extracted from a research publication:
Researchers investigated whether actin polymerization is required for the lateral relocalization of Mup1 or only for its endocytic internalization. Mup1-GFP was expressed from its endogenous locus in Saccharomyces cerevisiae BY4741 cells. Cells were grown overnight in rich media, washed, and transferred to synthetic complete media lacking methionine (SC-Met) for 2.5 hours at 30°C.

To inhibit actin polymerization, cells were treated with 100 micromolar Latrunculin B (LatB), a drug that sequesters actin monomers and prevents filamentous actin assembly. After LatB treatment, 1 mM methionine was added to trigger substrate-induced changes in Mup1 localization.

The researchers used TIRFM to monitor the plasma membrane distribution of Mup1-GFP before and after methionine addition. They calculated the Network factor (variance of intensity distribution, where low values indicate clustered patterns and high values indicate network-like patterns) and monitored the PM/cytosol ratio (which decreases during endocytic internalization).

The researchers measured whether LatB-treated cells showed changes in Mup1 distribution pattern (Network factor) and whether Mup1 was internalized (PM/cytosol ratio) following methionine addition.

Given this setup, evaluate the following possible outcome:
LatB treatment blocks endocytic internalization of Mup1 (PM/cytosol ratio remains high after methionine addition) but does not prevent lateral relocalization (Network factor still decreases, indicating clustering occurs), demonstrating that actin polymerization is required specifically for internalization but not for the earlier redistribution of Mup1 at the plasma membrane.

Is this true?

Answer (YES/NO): NO